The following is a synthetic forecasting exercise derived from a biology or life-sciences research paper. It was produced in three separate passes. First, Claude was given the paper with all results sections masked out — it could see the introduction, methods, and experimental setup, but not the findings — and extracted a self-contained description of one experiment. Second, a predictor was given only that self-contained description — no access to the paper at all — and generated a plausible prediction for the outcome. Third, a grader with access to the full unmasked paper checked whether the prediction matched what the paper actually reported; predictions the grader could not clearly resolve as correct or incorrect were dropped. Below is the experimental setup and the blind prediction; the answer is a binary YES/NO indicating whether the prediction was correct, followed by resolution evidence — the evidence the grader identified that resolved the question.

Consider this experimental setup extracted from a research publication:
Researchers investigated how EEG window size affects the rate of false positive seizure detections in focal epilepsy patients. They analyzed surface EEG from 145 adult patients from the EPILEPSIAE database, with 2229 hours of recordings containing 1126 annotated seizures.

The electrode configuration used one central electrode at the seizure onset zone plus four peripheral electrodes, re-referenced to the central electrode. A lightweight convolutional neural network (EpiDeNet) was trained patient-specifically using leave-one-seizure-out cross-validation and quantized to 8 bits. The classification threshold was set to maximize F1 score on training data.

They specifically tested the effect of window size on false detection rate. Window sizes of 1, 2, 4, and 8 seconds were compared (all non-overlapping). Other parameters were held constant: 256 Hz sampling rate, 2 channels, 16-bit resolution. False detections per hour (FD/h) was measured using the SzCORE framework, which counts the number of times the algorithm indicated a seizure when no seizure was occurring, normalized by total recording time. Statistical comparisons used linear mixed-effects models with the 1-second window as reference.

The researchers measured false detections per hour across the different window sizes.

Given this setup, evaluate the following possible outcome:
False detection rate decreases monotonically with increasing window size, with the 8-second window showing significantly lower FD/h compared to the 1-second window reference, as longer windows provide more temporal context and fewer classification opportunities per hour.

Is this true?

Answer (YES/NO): YES